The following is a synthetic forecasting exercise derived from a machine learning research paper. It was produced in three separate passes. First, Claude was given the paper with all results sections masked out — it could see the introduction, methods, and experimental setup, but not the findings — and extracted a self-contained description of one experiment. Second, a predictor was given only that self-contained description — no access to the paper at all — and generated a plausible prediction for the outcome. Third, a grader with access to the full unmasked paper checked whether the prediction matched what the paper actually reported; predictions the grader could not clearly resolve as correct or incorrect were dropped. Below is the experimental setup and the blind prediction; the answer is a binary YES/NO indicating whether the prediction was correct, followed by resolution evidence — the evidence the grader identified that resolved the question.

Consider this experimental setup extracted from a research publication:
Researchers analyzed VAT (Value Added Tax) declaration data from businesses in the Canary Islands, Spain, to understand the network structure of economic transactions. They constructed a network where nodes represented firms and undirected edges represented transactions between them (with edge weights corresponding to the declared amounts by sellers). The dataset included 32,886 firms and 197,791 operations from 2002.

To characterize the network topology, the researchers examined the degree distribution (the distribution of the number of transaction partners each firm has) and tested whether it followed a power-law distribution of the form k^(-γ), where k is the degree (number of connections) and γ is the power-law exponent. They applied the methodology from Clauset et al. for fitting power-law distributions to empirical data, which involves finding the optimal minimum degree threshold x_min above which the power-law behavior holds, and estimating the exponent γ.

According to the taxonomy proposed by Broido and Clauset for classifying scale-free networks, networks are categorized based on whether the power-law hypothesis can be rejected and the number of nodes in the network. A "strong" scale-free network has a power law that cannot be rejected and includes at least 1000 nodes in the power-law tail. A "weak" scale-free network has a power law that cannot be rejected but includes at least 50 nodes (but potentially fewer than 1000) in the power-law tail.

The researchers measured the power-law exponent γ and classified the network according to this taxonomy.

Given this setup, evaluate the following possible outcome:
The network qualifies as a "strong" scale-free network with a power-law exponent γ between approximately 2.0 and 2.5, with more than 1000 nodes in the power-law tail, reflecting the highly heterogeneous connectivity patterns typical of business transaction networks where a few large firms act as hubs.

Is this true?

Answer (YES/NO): NO